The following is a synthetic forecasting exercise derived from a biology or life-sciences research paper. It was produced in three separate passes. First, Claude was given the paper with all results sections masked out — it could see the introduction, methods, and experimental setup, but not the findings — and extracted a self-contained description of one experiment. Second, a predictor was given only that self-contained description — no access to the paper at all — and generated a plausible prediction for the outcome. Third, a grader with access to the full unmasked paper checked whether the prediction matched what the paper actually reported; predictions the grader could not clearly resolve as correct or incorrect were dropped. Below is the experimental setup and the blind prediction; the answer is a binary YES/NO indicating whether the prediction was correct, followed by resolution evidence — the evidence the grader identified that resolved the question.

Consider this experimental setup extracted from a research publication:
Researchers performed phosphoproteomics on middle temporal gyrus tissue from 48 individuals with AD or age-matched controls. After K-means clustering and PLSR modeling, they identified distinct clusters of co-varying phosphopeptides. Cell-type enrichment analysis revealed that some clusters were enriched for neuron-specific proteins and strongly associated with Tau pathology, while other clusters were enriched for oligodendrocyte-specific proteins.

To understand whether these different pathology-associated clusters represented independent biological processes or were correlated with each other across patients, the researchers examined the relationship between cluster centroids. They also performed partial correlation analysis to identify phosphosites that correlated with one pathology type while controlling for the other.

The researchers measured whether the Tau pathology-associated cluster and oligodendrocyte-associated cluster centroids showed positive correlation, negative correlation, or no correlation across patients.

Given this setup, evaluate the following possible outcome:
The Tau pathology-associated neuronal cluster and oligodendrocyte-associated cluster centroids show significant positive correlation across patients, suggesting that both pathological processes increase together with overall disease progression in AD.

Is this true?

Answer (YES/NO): NO